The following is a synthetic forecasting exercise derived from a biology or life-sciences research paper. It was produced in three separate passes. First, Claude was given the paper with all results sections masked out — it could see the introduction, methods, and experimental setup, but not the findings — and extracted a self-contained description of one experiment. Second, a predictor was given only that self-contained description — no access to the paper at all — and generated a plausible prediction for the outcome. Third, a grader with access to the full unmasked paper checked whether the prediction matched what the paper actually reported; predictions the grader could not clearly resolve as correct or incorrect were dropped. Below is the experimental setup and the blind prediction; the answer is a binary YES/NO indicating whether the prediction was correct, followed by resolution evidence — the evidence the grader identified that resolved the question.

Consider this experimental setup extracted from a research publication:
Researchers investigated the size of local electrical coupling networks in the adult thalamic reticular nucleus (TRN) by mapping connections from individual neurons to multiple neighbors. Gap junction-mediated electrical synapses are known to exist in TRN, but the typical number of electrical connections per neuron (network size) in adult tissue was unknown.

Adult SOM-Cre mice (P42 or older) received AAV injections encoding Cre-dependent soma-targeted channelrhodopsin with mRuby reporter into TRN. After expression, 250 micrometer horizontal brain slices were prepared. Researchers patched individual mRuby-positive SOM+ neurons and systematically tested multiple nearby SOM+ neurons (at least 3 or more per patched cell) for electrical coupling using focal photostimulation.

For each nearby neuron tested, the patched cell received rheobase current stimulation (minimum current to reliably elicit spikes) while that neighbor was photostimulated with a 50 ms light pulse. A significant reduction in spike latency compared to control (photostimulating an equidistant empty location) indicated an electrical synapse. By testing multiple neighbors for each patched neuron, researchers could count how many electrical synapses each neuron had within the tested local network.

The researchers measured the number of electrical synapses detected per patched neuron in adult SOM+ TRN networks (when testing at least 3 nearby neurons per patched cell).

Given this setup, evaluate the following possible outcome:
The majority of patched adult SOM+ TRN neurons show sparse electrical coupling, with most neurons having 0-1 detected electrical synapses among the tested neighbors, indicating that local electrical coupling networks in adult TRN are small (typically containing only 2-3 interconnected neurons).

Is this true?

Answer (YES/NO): YES